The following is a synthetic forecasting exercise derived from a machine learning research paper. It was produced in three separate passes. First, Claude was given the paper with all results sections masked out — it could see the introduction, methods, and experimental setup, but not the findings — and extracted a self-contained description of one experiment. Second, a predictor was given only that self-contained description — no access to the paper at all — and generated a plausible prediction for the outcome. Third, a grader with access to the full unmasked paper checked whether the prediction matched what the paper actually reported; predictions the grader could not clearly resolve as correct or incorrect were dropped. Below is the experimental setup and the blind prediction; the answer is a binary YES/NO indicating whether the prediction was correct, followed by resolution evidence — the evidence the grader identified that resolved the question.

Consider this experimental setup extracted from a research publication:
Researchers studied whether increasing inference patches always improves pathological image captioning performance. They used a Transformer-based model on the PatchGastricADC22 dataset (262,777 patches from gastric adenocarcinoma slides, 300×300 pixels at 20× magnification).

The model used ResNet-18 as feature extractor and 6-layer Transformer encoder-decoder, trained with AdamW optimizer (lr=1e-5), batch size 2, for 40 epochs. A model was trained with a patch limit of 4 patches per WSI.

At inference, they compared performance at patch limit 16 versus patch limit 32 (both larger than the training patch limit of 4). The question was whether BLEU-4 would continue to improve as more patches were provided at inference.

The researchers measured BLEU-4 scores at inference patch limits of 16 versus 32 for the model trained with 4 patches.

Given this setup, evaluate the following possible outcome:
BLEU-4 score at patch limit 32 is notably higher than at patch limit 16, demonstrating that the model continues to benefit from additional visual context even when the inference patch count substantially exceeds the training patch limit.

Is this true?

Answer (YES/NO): NO